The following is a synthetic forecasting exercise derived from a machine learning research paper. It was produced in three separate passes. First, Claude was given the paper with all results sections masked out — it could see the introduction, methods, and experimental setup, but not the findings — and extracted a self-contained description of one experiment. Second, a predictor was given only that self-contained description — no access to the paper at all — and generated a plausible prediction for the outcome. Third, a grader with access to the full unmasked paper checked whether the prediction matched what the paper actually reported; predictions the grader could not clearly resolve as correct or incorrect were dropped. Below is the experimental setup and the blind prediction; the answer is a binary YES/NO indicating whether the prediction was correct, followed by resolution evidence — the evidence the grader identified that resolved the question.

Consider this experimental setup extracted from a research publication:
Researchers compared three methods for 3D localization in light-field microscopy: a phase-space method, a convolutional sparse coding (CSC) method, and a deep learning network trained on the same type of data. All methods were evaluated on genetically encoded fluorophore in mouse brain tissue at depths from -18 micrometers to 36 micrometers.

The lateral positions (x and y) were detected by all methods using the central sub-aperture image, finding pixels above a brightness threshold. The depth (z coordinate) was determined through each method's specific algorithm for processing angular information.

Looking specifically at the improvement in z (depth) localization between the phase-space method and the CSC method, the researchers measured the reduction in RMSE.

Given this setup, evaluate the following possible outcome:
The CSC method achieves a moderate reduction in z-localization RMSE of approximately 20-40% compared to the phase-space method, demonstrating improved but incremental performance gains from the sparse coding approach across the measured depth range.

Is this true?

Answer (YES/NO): NO